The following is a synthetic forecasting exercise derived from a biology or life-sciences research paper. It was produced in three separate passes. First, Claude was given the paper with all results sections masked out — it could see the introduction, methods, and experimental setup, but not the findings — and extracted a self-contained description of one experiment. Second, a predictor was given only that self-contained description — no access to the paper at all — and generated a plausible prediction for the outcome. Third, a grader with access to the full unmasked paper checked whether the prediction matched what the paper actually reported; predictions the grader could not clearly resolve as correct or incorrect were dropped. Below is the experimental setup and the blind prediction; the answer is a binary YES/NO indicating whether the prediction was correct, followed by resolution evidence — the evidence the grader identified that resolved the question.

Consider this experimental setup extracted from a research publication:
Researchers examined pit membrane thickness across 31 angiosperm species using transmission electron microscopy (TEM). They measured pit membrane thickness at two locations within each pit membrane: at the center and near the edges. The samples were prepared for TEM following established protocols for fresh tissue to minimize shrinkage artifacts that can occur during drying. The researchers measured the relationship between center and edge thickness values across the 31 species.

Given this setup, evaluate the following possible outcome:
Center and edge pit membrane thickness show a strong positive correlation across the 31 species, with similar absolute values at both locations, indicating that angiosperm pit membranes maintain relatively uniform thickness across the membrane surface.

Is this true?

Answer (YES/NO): NO